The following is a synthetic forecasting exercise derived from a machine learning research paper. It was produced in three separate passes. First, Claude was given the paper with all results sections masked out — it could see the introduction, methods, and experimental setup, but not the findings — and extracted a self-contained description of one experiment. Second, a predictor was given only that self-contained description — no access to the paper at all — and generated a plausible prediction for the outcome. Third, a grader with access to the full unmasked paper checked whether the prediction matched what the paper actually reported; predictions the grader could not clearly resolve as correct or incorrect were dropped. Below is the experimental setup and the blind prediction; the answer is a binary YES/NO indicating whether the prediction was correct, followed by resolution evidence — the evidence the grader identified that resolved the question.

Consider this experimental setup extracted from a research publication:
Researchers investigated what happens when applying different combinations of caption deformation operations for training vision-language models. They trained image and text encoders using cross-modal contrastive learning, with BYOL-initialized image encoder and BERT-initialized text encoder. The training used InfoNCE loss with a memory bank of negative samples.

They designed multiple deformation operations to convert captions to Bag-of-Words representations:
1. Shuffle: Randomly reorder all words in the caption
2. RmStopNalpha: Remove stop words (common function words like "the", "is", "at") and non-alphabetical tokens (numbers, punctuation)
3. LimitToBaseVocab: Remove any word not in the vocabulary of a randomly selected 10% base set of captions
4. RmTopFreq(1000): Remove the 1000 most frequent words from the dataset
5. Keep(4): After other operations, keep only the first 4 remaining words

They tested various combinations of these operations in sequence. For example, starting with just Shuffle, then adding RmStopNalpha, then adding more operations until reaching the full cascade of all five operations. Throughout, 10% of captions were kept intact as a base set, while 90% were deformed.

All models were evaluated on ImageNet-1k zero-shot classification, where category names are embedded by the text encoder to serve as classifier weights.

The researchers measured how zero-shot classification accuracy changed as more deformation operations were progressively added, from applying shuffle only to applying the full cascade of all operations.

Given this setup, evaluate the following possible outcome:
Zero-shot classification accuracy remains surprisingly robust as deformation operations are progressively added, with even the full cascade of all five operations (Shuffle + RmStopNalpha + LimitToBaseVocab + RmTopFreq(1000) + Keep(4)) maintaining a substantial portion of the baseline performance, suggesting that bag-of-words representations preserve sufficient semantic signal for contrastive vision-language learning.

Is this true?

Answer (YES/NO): NO